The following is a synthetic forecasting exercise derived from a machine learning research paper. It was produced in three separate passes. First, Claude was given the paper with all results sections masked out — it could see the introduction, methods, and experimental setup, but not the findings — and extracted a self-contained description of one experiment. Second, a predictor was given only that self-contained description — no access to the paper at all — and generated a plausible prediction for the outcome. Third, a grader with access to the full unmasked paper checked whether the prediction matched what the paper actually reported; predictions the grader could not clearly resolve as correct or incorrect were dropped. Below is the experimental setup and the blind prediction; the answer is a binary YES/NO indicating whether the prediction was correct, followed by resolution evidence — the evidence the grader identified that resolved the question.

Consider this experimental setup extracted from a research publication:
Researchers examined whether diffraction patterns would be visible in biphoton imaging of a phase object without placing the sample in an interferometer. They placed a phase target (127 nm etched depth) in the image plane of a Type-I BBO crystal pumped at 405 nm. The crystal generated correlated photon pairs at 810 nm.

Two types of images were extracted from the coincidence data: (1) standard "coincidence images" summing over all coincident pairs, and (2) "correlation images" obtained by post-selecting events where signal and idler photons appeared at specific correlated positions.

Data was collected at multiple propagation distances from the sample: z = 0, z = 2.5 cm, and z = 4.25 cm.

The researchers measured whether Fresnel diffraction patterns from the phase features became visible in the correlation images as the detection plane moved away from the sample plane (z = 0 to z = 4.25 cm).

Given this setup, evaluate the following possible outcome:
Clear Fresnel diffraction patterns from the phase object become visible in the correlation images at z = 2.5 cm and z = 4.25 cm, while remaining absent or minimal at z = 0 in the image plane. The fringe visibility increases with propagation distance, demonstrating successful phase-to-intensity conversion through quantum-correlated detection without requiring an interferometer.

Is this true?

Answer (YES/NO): YES